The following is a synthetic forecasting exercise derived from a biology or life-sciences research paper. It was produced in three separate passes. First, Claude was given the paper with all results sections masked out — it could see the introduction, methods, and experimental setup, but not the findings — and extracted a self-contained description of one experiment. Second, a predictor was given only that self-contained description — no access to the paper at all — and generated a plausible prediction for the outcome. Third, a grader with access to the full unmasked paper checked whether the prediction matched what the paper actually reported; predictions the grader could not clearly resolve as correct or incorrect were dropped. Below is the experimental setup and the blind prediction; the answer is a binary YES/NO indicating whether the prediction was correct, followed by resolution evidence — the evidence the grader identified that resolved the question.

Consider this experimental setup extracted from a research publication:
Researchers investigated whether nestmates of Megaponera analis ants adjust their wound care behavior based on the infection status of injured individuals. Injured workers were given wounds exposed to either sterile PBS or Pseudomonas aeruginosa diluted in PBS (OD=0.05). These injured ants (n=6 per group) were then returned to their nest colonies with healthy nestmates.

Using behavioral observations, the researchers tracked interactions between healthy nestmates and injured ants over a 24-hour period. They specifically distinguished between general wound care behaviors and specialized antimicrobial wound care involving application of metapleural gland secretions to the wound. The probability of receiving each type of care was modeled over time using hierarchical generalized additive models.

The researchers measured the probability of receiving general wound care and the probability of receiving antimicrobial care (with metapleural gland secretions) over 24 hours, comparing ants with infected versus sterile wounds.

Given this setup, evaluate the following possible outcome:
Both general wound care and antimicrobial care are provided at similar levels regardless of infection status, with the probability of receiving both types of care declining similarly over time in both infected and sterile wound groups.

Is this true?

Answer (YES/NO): NO